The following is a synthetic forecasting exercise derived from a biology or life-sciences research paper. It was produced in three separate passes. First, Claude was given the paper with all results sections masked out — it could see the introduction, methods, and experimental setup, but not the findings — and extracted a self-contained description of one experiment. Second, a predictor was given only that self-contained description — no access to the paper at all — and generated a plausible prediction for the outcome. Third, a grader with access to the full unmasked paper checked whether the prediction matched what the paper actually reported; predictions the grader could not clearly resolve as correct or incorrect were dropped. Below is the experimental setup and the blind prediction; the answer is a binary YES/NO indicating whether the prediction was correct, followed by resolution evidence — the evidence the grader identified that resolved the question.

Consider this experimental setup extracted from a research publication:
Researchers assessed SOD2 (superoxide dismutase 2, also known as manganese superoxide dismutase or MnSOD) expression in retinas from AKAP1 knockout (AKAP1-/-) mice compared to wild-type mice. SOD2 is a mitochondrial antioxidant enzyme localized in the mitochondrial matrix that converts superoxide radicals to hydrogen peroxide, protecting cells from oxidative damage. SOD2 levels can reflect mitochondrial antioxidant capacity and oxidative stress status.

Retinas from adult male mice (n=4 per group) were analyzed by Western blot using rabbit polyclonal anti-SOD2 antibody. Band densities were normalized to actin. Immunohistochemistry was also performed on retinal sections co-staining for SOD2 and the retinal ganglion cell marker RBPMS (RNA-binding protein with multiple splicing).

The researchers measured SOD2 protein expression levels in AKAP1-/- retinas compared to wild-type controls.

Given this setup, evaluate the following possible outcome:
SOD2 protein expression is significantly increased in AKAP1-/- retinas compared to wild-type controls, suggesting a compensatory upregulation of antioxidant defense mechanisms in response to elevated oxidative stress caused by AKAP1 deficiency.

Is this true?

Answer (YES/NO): YES